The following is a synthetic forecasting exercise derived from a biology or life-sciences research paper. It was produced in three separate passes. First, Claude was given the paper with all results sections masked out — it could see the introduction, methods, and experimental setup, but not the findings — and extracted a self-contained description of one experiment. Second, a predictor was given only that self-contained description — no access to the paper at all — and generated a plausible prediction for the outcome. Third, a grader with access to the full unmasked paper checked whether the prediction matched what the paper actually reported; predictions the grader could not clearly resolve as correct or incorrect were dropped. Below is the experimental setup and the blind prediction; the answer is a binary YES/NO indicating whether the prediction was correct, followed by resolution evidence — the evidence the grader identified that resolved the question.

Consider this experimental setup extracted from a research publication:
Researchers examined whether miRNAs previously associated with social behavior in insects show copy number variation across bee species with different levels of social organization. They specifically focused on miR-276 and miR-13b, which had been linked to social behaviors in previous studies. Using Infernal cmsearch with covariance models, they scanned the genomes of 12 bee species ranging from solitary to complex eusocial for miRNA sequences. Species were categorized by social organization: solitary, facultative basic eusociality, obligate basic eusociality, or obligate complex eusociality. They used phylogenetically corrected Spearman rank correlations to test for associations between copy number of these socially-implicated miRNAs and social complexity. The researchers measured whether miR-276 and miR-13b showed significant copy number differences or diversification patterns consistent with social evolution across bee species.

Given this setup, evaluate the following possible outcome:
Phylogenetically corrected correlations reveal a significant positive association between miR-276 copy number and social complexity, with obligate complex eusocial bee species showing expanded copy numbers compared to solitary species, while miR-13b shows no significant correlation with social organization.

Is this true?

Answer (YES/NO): NO